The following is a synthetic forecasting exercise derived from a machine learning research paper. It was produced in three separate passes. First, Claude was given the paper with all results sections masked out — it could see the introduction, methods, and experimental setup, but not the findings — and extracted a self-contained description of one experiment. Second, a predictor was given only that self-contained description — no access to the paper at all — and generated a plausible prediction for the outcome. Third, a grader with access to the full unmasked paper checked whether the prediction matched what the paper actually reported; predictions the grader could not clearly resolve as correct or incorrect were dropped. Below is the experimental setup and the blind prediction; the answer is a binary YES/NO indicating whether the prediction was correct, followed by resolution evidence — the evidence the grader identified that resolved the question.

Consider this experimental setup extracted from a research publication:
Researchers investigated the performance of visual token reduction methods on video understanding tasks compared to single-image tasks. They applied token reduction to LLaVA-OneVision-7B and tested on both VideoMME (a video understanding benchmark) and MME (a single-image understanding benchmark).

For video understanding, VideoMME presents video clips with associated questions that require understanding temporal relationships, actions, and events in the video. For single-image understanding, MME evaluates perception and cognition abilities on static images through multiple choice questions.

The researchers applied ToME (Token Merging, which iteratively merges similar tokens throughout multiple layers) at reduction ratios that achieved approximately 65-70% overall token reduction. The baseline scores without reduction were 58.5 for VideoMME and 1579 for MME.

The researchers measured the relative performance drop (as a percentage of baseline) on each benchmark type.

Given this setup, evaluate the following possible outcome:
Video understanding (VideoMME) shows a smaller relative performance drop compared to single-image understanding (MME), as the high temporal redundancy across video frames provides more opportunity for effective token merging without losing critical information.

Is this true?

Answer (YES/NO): NO